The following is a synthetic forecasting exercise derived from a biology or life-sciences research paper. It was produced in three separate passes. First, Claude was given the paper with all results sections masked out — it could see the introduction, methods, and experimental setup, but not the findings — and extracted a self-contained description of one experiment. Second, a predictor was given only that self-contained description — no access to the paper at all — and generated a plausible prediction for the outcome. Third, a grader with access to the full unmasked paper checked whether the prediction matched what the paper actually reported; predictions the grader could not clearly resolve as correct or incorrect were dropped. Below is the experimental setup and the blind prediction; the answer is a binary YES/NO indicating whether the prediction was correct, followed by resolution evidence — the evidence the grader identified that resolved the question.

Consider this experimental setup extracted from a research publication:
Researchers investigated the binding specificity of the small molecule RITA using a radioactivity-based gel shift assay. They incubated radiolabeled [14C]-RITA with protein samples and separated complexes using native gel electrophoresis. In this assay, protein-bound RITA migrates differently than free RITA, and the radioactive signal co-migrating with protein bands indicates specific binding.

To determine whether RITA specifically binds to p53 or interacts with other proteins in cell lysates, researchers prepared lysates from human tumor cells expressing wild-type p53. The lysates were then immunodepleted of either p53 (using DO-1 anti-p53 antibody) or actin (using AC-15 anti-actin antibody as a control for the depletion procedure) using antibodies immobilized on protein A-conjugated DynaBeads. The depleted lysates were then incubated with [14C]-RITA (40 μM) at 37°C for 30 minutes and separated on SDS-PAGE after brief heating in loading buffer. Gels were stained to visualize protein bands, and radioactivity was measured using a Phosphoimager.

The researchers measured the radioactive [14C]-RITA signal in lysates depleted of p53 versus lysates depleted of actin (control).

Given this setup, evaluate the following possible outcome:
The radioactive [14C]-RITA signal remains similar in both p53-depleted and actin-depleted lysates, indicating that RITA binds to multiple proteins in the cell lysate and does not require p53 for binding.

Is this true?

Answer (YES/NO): NO